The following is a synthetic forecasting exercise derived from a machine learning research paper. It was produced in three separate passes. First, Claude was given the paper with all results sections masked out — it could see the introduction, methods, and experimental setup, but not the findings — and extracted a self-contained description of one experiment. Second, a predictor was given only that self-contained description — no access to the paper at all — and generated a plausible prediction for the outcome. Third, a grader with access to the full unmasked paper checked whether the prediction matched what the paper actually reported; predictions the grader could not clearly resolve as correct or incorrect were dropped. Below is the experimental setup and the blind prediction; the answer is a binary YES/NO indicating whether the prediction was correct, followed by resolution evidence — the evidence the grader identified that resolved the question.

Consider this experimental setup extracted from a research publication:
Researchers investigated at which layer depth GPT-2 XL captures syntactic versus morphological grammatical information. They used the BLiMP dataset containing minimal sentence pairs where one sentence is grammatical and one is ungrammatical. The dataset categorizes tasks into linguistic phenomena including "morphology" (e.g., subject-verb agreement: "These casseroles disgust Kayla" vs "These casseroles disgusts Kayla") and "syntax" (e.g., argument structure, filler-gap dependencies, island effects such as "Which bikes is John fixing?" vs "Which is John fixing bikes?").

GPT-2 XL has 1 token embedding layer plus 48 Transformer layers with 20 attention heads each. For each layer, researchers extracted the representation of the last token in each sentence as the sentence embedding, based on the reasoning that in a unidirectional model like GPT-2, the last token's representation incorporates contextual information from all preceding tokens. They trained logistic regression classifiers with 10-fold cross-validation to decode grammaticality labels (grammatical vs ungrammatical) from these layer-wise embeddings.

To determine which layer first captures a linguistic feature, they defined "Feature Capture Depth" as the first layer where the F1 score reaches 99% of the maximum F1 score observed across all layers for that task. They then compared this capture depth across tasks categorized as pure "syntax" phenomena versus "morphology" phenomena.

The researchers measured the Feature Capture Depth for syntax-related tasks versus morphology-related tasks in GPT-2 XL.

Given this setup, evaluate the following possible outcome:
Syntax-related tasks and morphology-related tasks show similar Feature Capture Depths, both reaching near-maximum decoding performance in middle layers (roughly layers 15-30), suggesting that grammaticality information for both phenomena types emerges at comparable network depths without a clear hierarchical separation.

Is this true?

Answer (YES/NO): NO